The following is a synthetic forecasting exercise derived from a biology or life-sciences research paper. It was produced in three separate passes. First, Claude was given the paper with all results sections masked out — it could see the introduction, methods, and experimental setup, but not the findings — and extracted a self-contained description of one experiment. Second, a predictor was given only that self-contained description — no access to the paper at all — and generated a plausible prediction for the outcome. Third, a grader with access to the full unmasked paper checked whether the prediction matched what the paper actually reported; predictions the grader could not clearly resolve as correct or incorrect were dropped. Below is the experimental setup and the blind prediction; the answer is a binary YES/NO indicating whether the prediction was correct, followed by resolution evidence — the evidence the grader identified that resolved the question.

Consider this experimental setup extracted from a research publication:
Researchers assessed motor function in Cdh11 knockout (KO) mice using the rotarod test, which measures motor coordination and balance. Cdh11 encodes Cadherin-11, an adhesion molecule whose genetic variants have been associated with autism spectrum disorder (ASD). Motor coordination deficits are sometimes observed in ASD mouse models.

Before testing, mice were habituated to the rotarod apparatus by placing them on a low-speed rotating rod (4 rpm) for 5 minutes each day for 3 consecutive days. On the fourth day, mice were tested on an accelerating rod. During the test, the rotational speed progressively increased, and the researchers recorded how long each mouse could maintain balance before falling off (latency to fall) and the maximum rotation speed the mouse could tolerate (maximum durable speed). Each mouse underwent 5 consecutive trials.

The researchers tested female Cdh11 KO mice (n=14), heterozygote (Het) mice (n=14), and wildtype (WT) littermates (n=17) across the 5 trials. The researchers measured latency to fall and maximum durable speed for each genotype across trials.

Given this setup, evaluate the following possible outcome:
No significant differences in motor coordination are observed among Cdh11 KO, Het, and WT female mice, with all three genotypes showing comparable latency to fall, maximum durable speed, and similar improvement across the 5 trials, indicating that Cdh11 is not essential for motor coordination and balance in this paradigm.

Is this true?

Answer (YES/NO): NO